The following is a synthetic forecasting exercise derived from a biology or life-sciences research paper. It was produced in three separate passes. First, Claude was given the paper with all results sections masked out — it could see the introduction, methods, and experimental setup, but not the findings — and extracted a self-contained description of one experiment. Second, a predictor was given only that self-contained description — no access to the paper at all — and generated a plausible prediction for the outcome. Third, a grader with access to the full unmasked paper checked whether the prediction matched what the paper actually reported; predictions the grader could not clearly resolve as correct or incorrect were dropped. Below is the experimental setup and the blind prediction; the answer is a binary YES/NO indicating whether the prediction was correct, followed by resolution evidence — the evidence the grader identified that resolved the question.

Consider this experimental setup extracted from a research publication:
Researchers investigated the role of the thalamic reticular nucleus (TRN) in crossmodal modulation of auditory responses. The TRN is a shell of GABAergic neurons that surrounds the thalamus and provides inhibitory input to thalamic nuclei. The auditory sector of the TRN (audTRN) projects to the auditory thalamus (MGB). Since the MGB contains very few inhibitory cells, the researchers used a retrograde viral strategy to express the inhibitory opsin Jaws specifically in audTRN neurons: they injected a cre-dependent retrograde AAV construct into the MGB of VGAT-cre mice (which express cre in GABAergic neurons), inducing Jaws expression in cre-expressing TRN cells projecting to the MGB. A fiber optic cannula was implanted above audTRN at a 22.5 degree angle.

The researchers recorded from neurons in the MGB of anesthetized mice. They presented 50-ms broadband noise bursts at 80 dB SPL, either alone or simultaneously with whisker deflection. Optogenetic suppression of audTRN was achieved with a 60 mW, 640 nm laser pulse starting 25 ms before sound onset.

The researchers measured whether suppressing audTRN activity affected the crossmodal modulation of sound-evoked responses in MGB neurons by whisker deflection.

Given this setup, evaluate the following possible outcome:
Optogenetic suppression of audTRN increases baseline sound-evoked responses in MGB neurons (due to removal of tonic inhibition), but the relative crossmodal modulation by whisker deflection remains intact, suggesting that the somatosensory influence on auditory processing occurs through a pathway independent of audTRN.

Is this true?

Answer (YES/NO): YES